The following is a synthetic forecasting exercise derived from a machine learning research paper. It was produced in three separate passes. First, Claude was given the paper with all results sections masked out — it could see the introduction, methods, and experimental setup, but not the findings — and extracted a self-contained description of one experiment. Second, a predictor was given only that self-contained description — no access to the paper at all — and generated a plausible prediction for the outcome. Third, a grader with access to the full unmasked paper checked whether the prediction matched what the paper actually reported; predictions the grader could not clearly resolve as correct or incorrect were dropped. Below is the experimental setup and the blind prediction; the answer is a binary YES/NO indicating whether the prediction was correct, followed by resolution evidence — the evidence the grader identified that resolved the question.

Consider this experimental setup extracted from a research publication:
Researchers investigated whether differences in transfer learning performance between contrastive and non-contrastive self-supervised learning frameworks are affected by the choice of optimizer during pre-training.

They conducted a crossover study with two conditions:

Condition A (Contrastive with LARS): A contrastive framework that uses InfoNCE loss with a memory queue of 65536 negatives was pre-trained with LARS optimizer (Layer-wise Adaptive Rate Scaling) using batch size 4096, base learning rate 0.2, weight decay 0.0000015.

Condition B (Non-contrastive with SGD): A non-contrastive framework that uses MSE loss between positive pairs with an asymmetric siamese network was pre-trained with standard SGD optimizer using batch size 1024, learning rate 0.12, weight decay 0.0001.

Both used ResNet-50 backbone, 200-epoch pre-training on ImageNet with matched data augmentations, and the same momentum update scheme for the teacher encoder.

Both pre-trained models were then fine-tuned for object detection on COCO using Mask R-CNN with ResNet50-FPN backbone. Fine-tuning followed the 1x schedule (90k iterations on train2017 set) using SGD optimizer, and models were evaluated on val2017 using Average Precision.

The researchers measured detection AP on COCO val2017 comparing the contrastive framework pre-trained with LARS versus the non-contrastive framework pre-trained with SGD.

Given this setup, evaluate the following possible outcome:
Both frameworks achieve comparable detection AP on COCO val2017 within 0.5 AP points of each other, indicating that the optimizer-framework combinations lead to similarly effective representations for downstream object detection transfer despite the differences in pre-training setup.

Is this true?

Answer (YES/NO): YES